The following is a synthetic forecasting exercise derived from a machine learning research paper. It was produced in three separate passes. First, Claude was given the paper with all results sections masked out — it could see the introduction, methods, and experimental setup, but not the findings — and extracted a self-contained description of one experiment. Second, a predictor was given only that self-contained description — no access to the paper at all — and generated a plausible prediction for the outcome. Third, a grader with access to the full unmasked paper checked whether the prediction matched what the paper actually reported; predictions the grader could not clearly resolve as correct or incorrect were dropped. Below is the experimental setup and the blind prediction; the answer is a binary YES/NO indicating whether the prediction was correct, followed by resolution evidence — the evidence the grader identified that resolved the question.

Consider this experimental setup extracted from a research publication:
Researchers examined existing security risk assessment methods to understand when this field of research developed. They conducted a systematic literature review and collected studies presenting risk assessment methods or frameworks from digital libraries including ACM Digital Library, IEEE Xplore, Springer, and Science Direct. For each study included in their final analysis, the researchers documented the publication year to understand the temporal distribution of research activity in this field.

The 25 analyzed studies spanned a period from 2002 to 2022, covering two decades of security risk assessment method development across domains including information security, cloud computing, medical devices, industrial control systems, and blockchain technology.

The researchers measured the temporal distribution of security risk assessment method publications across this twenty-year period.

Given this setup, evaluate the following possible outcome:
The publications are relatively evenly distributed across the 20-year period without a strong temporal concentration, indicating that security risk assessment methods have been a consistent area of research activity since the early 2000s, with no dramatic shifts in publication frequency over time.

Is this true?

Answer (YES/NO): NO